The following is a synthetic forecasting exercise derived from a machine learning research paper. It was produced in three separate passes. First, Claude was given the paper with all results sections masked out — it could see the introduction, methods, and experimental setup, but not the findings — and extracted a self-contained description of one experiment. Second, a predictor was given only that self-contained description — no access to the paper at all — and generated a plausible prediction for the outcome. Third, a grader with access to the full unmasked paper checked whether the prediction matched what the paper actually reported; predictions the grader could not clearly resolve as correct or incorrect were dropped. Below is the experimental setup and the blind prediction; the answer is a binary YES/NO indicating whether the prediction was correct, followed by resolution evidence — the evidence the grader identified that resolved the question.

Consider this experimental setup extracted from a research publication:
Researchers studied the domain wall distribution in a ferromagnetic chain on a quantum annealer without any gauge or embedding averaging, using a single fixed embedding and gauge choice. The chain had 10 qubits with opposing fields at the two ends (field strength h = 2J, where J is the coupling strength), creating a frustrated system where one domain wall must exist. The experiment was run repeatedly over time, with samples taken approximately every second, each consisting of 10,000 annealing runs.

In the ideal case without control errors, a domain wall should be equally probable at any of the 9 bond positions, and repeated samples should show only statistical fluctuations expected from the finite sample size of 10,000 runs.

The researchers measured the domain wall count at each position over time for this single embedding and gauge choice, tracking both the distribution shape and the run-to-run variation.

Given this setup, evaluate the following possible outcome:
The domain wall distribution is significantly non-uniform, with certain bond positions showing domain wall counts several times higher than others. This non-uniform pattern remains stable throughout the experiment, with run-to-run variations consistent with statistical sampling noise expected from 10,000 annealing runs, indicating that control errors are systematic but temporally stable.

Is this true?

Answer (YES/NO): NO